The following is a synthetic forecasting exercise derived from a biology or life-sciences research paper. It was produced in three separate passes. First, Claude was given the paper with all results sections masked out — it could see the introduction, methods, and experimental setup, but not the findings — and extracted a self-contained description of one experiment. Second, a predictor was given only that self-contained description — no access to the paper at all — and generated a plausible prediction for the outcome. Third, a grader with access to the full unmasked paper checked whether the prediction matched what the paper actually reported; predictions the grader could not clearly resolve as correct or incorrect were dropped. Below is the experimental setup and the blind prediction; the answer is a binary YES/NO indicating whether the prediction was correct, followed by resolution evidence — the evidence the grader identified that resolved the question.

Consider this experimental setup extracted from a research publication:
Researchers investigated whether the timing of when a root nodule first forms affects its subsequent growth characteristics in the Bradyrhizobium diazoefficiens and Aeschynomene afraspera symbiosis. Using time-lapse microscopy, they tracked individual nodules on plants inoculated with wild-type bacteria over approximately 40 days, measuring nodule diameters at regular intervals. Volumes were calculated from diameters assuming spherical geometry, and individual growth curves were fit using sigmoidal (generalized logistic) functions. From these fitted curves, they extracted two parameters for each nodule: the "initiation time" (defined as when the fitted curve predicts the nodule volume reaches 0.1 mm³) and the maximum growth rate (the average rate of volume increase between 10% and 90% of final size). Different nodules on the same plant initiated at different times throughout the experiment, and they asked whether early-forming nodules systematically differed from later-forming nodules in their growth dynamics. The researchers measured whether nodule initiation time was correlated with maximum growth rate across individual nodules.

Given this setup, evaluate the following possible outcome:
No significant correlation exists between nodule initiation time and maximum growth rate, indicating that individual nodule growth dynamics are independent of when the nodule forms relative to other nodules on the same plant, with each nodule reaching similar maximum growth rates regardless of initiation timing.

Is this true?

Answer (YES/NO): YES